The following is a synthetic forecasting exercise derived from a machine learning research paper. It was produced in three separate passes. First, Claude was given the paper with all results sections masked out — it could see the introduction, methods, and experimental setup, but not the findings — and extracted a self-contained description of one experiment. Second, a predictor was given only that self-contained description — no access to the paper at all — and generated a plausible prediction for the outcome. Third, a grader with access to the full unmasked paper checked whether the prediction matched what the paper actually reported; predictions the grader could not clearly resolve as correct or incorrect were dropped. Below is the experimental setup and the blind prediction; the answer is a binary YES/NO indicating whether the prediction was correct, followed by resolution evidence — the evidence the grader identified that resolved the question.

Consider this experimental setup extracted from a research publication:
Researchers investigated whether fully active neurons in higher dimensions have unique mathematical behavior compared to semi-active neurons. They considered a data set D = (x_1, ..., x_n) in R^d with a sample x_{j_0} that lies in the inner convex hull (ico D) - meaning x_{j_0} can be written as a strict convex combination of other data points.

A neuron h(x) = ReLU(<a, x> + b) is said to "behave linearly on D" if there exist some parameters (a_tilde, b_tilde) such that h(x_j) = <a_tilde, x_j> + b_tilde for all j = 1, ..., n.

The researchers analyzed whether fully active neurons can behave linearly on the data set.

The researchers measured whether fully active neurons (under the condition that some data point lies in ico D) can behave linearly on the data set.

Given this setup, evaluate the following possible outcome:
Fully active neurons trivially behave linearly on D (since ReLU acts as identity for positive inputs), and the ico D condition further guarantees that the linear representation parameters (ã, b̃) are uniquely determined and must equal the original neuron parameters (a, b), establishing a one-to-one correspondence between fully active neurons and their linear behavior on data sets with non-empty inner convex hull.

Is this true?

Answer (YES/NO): NO